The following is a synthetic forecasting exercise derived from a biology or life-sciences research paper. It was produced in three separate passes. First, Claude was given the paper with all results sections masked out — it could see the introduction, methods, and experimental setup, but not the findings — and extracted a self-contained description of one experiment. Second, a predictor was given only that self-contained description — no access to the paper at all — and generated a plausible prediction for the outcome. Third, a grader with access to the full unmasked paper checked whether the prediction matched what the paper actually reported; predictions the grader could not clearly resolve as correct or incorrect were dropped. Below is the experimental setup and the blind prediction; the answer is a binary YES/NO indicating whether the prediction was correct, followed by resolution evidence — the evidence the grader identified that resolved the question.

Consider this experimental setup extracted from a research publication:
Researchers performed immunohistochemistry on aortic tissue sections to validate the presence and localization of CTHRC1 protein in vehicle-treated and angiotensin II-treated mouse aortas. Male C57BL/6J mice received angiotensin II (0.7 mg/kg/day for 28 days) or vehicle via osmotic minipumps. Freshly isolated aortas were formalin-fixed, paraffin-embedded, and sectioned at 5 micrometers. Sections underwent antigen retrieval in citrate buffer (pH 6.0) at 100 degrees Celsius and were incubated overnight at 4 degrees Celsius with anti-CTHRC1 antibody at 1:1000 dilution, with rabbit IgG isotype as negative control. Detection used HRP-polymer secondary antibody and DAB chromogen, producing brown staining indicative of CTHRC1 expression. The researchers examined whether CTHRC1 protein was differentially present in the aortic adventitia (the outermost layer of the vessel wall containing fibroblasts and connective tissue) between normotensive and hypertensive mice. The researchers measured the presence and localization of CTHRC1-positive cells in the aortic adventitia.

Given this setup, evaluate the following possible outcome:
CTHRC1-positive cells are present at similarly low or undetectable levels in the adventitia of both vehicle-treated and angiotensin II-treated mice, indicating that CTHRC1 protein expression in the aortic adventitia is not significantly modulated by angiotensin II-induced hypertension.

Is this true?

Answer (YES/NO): NO